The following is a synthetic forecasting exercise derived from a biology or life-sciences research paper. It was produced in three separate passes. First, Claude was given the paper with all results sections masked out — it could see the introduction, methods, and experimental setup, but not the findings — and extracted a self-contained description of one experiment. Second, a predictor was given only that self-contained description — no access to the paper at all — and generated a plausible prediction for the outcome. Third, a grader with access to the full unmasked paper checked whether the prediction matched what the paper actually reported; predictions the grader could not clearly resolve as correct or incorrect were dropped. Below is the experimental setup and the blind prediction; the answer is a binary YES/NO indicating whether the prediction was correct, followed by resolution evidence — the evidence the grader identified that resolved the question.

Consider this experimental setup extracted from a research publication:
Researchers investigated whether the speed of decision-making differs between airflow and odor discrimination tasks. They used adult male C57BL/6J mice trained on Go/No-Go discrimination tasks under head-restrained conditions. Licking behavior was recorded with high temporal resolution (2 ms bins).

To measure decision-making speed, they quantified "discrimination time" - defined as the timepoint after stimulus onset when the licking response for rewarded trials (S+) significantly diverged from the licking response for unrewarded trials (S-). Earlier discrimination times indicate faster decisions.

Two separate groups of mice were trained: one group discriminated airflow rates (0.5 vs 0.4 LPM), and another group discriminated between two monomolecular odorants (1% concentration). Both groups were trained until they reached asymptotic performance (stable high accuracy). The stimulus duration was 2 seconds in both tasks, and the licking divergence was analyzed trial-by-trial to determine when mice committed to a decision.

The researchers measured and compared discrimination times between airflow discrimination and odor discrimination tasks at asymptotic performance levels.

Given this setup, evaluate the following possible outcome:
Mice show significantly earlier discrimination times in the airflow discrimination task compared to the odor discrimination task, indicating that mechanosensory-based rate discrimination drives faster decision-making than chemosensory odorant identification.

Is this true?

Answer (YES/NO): NO